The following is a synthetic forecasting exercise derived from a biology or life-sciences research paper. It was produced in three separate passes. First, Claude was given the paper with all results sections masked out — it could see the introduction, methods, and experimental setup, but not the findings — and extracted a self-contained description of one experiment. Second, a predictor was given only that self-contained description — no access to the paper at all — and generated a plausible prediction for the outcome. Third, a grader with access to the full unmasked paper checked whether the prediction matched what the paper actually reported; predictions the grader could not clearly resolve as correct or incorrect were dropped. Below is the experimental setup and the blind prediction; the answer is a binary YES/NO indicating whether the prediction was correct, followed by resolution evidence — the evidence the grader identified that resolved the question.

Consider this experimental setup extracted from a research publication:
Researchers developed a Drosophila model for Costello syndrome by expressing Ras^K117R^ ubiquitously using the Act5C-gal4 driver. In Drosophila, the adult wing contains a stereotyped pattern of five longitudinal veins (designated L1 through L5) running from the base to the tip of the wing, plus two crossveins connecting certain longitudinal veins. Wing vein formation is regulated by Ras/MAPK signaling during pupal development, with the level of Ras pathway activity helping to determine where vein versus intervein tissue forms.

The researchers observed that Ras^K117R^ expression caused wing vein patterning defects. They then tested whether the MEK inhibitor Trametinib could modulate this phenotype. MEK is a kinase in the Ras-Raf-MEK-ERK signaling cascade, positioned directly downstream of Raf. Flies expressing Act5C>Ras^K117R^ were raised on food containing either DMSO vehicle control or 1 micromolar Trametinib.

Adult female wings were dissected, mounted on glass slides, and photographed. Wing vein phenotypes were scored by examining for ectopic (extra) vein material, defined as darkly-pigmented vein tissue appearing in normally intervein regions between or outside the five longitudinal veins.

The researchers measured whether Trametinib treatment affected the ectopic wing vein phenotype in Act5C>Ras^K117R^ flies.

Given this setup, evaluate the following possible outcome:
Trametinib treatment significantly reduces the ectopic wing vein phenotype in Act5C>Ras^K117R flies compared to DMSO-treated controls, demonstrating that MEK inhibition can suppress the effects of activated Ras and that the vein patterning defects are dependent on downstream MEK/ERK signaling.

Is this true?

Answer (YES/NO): YES